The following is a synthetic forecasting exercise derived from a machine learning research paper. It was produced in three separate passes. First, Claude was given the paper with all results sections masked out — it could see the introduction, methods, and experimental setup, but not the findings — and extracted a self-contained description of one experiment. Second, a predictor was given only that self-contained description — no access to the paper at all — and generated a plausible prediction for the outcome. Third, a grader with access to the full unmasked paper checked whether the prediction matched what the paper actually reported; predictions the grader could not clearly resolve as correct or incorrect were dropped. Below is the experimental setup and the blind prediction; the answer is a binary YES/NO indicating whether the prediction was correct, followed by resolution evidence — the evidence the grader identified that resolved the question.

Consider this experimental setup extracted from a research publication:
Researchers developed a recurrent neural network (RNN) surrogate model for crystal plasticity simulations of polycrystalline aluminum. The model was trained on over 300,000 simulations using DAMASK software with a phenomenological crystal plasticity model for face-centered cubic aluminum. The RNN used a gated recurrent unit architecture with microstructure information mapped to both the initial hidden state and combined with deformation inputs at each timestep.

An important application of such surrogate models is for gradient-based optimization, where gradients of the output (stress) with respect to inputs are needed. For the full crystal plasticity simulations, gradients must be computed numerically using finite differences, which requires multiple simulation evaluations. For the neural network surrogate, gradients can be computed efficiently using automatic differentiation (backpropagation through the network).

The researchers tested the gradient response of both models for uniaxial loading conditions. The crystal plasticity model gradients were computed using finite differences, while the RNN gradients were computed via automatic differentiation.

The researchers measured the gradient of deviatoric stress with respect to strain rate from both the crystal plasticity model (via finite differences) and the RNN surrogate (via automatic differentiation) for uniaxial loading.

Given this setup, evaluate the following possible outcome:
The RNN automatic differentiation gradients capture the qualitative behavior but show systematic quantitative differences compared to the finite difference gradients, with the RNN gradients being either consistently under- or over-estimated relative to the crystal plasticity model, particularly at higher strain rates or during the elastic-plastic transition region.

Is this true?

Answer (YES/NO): NO